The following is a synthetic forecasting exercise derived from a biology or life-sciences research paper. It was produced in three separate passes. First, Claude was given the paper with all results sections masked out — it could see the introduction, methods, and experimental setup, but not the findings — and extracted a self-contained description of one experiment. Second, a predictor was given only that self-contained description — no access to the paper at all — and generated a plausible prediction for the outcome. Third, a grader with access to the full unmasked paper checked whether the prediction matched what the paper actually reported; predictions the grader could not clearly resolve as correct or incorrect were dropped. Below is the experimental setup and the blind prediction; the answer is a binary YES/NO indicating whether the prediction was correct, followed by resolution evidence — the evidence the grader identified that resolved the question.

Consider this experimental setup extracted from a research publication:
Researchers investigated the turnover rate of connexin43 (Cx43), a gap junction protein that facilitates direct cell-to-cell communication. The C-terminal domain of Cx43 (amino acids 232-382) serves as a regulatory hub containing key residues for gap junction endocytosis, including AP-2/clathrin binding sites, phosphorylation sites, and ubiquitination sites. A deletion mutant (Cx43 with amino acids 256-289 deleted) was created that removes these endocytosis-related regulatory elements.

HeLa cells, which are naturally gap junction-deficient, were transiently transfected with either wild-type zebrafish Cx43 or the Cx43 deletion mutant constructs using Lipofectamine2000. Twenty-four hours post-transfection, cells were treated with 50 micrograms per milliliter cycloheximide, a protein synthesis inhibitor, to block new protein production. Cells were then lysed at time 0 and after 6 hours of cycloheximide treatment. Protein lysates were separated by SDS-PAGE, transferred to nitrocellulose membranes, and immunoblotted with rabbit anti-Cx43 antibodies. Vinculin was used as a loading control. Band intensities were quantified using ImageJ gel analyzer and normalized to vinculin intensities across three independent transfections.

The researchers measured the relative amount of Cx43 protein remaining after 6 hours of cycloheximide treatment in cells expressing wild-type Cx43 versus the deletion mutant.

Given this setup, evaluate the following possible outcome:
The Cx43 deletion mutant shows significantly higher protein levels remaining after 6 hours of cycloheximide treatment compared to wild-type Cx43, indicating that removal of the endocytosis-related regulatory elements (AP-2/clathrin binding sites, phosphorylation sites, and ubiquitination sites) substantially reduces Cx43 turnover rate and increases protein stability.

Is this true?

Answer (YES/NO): YES